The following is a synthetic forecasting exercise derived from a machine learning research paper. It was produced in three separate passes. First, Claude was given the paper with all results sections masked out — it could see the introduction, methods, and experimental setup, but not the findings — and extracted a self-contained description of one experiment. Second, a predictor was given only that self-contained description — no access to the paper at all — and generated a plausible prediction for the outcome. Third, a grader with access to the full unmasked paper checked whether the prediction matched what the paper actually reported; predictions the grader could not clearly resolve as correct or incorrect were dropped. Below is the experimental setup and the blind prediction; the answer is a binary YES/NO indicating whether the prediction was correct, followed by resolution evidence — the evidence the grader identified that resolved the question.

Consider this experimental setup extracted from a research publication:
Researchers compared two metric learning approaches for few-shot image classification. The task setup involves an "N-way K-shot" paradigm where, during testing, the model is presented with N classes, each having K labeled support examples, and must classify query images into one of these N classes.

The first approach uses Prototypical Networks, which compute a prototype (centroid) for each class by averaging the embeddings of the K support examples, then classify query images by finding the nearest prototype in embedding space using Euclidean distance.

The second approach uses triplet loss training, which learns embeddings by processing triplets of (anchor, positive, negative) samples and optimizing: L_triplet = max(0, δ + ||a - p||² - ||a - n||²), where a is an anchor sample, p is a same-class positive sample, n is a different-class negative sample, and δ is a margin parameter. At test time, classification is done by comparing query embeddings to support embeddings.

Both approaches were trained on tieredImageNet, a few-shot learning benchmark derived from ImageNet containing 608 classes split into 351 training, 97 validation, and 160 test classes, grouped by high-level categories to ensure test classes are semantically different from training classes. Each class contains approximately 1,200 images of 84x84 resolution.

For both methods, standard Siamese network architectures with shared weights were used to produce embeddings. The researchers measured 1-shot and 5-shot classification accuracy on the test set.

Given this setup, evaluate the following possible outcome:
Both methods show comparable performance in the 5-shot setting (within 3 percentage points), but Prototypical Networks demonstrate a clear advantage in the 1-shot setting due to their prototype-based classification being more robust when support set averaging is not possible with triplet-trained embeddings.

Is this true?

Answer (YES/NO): NO